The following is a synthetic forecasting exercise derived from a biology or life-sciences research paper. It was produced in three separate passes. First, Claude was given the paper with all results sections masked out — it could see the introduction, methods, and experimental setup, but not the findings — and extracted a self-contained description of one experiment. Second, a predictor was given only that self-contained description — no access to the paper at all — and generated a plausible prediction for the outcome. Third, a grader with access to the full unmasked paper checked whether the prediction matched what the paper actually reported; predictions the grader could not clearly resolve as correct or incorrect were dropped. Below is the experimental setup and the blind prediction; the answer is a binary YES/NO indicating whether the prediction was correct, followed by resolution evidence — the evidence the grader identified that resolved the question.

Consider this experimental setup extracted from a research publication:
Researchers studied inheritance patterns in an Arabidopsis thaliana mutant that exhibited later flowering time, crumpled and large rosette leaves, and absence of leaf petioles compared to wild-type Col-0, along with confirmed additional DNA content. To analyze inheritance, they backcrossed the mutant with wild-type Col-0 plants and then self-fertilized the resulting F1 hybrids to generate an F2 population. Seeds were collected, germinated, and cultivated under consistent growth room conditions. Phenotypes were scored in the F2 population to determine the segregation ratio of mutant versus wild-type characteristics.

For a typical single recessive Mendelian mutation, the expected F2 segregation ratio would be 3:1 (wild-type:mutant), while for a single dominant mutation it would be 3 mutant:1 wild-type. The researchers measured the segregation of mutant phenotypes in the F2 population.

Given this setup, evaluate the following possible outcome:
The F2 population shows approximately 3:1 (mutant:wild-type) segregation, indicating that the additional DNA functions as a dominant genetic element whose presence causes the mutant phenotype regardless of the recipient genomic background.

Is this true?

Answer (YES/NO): NO